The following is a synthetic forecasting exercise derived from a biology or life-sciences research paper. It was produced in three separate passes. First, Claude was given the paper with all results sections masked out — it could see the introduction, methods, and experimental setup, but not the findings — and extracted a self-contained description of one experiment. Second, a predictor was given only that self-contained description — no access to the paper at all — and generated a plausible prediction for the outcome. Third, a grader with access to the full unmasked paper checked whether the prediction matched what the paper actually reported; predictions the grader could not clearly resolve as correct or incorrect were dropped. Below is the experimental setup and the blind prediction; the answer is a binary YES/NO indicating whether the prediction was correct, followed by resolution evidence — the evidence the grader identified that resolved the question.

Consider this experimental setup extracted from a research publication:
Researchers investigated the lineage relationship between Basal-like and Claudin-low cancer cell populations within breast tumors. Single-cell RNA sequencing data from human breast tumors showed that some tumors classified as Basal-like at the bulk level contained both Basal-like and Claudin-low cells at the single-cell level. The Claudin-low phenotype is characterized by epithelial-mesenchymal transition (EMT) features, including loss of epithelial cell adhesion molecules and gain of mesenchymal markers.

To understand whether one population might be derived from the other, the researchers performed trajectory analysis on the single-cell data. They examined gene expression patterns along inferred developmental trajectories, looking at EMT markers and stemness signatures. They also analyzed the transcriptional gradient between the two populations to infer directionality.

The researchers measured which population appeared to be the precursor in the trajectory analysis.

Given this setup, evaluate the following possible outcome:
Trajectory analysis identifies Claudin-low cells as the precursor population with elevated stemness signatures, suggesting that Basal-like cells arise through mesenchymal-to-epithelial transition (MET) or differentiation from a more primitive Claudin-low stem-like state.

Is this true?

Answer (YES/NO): NO